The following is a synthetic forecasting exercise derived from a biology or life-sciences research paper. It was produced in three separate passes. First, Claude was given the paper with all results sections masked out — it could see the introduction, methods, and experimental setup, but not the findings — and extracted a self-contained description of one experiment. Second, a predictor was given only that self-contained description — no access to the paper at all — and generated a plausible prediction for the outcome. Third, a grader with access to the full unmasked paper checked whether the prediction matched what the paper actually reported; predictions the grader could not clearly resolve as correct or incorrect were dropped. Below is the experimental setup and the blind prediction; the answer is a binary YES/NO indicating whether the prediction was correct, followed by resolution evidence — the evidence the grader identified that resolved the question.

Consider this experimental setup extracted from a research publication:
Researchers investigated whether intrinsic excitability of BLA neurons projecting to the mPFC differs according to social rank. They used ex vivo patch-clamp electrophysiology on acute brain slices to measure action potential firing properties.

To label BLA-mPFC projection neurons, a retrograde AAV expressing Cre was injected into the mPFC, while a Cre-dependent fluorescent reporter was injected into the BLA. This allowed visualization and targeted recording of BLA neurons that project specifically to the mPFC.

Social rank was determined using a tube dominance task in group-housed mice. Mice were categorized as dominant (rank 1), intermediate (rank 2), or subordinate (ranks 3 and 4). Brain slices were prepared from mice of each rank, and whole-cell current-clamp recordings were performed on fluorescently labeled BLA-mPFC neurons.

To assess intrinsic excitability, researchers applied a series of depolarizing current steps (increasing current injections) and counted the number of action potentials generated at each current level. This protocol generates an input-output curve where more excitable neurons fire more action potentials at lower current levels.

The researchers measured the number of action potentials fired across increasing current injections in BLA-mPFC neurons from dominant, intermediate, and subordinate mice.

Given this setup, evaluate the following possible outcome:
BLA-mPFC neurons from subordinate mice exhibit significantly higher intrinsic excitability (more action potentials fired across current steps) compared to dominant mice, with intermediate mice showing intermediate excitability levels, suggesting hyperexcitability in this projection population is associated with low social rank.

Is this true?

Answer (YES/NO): NO